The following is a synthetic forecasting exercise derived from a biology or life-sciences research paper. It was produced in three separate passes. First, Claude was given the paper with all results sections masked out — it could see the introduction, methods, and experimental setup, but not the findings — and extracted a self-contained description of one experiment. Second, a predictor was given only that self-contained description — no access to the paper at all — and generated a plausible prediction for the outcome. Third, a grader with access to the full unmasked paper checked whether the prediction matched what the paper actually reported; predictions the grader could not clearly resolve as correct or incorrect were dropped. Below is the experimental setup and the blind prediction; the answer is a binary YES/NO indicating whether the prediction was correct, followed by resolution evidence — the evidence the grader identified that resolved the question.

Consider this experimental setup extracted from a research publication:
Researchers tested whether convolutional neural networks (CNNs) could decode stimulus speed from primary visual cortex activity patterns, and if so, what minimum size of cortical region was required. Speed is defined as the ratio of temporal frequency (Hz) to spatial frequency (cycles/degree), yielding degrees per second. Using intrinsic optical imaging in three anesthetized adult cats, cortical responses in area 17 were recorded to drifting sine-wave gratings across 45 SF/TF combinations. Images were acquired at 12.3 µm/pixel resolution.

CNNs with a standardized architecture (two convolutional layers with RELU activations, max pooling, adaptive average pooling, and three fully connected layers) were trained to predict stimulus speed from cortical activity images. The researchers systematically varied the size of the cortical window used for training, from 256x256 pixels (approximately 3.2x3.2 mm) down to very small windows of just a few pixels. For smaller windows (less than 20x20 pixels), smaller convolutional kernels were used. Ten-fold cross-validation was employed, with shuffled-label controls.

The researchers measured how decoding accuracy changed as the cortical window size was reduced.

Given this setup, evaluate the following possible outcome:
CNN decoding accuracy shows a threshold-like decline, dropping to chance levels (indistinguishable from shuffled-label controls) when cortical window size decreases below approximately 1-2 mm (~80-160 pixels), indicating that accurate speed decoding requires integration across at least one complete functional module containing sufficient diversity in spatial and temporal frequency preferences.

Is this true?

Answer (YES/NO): NO